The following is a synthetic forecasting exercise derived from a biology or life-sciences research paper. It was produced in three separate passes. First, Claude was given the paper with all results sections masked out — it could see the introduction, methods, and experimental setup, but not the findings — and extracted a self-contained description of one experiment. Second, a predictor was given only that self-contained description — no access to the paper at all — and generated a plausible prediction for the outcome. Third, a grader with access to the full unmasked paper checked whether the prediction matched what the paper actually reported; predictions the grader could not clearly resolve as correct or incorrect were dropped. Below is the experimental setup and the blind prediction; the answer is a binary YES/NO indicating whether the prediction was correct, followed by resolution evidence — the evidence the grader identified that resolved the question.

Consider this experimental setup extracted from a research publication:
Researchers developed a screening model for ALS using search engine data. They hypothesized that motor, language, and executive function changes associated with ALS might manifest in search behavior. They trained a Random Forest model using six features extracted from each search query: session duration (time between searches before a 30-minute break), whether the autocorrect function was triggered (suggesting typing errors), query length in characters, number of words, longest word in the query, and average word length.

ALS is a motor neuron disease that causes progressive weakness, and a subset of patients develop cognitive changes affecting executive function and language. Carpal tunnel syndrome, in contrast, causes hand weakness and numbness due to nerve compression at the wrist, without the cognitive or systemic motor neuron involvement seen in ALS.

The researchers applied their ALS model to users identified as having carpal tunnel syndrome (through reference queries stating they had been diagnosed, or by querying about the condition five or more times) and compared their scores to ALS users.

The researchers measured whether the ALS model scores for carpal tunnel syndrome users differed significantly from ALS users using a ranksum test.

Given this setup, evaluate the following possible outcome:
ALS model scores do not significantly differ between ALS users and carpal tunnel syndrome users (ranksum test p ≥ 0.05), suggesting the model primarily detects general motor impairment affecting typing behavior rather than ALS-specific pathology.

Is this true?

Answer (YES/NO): NO